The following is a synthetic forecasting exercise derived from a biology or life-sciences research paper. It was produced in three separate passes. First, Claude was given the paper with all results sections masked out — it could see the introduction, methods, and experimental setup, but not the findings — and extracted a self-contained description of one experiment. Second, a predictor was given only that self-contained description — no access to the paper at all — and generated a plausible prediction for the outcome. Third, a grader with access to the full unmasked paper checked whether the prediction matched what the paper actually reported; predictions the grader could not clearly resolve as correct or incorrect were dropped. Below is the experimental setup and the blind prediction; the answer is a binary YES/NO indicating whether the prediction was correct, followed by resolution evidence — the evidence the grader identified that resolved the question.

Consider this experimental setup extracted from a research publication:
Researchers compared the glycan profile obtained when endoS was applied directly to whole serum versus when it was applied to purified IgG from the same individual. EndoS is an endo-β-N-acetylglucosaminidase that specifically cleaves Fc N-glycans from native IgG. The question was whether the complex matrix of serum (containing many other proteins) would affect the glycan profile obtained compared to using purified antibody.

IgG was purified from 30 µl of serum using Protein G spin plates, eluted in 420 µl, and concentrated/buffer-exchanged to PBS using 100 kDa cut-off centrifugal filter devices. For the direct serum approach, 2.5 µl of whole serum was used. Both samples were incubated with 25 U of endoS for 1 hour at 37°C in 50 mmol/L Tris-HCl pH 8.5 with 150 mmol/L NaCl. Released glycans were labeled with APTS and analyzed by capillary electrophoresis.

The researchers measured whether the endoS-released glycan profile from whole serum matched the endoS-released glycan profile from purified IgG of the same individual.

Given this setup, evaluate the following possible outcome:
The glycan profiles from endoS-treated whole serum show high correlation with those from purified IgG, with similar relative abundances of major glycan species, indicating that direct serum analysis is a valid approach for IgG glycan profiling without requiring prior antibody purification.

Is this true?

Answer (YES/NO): YES